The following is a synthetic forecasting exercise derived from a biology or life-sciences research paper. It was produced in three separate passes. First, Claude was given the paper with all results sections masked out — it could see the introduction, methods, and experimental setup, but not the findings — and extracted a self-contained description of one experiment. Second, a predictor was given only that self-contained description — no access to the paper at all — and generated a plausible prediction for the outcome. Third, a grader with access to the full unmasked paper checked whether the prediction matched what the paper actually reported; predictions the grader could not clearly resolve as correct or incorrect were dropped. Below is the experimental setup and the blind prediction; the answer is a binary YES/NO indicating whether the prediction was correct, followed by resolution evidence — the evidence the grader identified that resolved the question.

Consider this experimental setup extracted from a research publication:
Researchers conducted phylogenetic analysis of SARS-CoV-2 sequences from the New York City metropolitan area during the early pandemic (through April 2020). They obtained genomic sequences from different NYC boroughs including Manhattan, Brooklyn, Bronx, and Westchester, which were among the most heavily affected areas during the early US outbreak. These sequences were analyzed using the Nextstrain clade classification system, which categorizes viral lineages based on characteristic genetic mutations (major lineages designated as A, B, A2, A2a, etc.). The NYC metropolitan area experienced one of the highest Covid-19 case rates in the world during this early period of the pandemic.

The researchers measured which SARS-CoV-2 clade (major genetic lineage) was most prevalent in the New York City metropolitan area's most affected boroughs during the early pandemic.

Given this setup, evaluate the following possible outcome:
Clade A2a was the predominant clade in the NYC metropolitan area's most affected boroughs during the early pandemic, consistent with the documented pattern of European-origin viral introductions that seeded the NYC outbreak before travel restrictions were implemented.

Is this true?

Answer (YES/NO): YES